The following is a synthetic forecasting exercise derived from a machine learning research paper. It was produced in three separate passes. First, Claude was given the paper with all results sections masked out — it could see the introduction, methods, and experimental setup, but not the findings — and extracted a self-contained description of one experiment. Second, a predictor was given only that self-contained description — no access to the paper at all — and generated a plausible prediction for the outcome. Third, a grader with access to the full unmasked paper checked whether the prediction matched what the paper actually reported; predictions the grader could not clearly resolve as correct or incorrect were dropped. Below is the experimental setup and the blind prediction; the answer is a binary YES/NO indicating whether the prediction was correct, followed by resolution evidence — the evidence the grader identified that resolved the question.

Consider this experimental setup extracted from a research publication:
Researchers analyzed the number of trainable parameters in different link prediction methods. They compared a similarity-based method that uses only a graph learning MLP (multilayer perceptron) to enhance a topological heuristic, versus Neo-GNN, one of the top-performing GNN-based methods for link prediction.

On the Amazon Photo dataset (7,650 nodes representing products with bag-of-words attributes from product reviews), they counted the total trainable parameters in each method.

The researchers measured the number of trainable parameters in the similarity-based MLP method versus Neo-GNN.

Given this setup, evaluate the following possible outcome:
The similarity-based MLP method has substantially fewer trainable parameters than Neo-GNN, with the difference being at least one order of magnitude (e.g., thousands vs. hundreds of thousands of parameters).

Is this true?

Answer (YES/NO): NO